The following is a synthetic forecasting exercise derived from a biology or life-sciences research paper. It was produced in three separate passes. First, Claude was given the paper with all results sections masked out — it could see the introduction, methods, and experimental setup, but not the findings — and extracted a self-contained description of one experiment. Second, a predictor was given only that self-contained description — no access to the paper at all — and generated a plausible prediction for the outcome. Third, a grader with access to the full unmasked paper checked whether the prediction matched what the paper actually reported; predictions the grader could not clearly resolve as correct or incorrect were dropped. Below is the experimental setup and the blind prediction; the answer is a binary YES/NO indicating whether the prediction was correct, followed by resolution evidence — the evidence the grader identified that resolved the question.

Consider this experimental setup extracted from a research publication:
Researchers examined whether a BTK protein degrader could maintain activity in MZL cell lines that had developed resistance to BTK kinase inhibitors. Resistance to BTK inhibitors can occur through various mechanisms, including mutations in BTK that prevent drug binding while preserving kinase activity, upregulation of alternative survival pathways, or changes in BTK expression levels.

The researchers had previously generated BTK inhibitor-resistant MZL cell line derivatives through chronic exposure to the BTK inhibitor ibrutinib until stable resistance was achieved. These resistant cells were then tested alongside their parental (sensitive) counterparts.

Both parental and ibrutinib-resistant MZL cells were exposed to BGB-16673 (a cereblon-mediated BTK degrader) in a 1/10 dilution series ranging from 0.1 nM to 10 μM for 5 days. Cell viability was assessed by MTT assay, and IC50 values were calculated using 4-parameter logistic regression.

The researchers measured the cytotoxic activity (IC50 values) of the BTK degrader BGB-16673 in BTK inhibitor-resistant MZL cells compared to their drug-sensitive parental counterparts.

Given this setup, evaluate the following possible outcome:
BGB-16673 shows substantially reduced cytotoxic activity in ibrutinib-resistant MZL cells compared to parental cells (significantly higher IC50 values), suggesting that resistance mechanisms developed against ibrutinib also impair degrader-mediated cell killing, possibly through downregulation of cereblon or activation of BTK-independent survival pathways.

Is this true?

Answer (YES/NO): YES